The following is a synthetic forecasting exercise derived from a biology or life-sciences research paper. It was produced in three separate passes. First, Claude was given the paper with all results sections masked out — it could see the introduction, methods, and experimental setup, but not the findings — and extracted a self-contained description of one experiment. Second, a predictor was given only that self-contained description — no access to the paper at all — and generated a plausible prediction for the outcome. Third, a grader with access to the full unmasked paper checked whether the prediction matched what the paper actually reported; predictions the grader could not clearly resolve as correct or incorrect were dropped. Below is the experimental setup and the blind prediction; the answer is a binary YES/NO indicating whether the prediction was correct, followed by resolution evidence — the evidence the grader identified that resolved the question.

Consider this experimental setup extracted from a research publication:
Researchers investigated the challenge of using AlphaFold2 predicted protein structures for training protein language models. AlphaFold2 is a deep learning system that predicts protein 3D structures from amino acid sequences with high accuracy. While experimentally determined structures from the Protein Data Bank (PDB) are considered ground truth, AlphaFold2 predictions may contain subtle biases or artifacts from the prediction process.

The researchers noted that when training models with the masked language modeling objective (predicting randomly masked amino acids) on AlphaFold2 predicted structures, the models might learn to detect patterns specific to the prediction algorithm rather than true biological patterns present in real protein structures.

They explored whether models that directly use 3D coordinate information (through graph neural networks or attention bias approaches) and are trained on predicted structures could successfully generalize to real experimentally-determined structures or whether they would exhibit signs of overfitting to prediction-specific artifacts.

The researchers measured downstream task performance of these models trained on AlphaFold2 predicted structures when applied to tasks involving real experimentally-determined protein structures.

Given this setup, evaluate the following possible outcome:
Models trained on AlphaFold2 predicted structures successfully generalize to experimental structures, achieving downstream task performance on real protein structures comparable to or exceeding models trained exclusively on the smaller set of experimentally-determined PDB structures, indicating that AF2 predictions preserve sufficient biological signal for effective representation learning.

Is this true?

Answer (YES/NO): NO